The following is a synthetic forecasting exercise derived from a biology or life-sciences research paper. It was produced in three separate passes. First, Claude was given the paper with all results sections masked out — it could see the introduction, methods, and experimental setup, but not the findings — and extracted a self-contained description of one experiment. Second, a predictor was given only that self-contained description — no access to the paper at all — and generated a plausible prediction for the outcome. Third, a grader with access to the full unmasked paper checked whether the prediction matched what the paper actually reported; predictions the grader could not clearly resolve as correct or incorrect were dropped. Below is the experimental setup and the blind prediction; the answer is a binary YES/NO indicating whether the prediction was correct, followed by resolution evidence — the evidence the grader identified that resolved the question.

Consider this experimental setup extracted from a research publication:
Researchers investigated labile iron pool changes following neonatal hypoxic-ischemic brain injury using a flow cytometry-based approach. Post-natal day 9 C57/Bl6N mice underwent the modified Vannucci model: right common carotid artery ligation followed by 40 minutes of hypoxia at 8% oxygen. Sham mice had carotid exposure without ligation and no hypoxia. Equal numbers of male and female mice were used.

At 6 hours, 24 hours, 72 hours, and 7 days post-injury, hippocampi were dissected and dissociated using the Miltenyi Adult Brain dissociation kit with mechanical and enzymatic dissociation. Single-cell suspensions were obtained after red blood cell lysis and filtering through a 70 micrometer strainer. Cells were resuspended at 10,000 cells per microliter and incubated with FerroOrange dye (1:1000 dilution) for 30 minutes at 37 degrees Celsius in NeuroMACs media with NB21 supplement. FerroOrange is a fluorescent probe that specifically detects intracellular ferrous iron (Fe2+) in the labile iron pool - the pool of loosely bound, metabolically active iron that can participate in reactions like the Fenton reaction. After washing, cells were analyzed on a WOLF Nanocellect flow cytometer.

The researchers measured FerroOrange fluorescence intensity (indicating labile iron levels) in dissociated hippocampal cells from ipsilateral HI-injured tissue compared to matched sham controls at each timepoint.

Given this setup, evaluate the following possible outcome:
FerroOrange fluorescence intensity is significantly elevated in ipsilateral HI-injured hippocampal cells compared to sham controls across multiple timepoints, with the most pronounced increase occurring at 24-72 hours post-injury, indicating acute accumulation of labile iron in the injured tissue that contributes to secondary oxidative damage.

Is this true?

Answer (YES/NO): NO